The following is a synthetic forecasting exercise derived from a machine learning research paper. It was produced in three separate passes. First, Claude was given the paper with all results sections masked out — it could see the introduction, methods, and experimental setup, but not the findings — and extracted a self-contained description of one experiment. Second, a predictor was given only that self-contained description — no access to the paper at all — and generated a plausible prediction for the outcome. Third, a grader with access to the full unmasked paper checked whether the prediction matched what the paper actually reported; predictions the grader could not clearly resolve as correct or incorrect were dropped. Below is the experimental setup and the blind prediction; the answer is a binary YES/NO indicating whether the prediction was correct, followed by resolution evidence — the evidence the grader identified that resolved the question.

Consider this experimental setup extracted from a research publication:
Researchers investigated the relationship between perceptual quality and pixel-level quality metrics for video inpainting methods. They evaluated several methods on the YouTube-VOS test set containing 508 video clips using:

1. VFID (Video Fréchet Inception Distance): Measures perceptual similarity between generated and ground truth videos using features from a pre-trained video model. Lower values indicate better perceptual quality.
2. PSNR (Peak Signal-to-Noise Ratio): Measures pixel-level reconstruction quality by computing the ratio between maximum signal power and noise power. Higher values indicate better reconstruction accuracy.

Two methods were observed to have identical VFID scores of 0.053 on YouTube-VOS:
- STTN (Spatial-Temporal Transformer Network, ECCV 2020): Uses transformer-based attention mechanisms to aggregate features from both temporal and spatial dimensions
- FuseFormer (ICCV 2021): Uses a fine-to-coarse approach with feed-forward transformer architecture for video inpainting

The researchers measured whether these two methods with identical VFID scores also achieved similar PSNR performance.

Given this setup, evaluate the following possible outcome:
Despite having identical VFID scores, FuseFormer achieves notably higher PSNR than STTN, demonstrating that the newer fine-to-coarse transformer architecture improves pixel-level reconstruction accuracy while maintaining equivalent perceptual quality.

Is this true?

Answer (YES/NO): YES